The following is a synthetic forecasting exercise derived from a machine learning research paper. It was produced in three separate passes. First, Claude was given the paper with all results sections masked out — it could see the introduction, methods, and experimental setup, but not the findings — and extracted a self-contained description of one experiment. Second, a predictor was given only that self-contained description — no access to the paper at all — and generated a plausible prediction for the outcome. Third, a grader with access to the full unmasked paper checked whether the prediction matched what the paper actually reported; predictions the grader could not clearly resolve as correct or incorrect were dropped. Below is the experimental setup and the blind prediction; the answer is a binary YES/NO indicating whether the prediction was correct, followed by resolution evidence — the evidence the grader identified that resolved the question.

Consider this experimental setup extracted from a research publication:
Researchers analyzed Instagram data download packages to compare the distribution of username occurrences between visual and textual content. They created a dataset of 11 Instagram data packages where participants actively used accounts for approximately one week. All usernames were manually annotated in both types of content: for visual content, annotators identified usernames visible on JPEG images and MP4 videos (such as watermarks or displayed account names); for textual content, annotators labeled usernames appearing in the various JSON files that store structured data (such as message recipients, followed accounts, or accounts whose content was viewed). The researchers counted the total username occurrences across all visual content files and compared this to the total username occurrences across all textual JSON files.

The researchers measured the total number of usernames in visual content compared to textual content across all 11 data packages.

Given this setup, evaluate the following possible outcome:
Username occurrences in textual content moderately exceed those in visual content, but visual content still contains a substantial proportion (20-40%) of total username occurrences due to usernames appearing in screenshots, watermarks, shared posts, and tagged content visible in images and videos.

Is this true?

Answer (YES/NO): NO